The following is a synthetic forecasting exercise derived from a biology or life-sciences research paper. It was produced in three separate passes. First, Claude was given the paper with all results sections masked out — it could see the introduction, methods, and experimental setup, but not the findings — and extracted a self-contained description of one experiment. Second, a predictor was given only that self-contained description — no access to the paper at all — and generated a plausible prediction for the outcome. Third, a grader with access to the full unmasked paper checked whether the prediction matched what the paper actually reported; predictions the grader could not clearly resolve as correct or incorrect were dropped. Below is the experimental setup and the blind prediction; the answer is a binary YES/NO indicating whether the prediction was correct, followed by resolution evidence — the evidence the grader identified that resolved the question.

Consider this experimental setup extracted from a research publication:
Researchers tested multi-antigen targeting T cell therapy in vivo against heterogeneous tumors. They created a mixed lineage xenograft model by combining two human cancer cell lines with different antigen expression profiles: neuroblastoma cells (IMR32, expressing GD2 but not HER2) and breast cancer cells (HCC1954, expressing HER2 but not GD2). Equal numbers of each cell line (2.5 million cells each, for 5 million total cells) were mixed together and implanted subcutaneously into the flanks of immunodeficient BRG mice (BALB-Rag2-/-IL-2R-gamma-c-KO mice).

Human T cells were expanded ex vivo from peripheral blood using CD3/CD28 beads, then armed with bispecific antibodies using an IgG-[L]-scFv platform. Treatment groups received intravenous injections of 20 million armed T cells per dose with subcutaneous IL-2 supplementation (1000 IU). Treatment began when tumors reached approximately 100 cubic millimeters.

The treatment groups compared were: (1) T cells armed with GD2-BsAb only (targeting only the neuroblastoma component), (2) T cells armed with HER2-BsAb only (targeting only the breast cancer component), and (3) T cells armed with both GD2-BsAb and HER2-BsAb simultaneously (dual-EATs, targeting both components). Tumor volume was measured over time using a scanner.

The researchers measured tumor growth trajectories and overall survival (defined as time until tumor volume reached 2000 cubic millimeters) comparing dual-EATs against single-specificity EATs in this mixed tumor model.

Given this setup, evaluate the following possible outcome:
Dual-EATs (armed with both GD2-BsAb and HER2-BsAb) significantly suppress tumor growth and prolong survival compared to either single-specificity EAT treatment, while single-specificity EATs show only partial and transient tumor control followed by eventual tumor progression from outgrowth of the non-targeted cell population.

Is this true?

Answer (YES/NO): YES